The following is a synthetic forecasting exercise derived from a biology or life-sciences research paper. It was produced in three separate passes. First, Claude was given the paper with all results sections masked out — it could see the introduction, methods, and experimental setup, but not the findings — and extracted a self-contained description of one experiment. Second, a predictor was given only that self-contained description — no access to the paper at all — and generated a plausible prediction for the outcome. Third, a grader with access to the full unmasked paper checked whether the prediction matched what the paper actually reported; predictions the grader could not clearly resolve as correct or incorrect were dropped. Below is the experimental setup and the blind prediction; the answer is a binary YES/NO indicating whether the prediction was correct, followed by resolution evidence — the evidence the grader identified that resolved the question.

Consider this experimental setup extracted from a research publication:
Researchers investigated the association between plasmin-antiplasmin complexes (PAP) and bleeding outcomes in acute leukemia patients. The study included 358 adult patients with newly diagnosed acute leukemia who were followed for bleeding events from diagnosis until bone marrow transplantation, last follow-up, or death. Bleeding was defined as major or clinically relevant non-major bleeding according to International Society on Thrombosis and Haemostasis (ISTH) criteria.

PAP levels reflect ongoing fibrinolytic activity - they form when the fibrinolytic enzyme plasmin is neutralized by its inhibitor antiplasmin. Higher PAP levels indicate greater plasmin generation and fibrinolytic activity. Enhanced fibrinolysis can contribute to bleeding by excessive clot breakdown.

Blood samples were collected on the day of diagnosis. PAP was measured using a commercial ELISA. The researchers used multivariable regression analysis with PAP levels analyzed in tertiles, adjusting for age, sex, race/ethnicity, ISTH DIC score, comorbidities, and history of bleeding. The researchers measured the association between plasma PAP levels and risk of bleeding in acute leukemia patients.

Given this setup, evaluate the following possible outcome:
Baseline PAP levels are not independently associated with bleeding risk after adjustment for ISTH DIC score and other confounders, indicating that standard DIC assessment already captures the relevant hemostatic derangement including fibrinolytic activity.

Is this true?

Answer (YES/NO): YES